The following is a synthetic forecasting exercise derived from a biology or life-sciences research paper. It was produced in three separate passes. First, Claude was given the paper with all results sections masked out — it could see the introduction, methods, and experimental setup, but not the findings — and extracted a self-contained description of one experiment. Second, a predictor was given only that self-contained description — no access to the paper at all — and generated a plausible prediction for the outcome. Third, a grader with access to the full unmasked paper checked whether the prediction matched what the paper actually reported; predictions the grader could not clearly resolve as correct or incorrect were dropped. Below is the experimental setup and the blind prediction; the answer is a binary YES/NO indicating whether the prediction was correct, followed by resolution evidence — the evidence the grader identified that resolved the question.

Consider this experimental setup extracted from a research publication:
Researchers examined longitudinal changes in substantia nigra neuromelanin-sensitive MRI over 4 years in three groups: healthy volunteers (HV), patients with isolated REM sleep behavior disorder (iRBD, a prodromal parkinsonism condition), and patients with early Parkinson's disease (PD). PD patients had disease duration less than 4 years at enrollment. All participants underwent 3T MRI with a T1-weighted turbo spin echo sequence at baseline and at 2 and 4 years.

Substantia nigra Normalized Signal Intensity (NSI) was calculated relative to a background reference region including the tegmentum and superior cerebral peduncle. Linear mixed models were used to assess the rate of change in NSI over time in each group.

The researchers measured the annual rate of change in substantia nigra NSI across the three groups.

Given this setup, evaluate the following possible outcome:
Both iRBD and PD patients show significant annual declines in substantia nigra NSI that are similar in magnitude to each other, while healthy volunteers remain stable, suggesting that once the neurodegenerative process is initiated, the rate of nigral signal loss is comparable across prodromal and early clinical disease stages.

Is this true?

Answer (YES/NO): NO